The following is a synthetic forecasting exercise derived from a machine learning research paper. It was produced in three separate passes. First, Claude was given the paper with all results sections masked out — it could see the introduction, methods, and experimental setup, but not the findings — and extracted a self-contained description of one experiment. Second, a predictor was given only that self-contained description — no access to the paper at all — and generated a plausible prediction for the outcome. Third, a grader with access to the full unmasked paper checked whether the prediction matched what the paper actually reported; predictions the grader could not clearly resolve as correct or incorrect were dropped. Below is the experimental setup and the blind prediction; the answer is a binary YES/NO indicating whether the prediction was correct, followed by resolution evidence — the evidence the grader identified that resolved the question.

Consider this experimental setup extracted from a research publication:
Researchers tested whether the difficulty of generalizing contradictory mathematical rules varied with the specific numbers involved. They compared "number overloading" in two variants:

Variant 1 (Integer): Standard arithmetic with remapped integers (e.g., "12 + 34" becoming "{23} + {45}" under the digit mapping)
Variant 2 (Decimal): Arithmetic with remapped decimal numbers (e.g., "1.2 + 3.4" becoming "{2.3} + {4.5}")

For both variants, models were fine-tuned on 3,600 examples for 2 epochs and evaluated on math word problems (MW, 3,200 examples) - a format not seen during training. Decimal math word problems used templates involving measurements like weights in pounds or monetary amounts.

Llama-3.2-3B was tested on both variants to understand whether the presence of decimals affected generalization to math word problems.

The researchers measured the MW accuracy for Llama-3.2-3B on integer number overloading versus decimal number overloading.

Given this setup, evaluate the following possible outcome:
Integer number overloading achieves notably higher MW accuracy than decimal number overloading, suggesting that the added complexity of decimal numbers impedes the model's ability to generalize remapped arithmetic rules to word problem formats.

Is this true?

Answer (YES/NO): NO